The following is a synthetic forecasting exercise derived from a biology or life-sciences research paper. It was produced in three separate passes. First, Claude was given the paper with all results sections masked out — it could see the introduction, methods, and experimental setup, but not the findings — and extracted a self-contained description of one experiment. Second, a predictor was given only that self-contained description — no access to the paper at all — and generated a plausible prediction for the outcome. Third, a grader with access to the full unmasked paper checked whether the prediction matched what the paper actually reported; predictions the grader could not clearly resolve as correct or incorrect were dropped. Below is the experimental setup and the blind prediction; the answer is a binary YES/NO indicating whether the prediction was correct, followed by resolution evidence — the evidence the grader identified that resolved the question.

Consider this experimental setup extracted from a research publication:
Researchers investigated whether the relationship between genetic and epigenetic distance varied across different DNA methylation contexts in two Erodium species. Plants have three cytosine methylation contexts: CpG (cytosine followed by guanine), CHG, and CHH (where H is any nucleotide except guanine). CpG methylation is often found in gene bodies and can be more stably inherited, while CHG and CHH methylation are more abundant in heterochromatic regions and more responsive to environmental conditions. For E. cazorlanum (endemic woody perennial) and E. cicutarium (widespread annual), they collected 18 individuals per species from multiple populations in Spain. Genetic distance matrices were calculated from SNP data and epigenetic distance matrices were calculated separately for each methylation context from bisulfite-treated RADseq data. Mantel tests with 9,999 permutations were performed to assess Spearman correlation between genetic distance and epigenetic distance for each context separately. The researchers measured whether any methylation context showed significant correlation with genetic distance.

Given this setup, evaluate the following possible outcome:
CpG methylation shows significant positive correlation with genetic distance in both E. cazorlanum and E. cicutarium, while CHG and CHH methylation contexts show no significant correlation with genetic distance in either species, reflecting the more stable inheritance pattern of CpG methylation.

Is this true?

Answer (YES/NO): NO